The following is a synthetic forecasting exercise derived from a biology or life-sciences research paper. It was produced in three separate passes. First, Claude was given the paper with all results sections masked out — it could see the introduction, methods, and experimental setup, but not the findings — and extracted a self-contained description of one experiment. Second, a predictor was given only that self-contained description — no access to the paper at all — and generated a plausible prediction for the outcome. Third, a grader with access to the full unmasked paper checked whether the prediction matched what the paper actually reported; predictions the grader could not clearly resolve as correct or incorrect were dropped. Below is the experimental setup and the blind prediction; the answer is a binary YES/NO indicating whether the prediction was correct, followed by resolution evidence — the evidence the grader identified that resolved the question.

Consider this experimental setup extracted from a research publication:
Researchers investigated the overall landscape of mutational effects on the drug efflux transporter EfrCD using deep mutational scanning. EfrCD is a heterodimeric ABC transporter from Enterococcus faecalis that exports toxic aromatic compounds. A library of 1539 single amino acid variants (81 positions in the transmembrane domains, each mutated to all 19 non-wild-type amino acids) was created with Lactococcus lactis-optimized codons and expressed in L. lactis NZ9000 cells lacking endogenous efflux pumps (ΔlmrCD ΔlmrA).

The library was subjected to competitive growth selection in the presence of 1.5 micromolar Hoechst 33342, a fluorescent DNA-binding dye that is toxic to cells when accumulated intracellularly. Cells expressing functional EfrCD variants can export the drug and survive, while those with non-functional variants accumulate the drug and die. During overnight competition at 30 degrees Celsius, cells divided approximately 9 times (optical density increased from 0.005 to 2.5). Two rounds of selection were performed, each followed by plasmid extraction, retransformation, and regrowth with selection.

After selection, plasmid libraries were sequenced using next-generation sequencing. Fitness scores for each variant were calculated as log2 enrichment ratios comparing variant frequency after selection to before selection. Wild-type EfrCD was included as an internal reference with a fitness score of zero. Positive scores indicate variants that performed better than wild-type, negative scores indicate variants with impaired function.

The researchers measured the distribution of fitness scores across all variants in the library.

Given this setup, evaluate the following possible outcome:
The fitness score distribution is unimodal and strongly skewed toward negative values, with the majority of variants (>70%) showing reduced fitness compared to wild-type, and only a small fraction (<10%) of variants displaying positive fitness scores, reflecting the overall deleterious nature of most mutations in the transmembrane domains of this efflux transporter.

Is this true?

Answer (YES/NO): NO